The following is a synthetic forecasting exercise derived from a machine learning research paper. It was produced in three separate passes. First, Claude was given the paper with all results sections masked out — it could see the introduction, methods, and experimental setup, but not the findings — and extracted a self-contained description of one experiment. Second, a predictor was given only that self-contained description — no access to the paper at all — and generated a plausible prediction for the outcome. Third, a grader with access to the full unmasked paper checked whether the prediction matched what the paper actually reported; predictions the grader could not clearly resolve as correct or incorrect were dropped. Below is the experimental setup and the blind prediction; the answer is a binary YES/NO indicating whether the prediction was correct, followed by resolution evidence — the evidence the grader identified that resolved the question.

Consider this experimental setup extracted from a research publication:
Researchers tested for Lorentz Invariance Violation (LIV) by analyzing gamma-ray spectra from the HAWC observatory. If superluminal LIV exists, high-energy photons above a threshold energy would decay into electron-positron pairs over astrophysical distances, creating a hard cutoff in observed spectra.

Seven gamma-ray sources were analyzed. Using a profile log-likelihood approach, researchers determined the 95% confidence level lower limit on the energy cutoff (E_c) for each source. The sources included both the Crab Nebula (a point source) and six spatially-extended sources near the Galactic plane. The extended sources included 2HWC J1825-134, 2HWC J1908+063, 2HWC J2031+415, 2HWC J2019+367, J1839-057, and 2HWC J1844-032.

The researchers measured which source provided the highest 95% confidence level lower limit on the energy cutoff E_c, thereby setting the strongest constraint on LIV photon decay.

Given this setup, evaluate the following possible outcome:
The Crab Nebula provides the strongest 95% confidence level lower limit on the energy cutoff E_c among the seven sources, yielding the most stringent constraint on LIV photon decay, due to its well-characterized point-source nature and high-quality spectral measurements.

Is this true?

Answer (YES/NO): NO